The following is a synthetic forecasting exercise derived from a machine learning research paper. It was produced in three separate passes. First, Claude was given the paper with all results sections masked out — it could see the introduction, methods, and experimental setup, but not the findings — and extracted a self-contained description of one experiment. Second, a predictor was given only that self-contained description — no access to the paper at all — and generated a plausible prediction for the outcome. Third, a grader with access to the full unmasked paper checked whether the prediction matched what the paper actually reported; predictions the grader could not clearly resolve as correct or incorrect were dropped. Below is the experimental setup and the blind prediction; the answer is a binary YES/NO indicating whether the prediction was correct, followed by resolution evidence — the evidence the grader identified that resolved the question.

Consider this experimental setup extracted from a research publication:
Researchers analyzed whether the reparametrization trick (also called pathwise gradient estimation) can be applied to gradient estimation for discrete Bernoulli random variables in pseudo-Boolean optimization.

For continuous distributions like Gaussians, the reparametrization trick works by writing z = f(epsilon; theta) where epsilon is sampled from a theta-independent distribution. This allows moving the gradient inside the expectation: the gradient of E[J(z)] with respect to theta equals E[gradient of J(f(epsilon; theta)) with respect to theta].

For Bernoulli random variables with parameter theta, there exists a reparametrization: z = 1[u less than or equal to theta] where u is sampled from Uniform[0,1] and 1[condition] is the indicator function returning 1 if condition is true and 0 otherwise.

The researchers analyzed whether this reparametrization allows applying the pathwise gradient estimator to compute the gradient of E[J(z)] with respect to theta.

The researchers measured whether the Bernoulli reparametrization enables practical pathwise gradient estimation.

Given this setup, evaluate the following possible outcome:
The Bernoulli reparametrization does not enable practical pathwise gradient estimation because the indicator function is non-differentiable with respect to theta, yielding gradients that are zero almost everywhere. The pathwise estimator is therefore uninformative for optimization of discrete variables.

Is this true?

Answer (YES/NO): YES